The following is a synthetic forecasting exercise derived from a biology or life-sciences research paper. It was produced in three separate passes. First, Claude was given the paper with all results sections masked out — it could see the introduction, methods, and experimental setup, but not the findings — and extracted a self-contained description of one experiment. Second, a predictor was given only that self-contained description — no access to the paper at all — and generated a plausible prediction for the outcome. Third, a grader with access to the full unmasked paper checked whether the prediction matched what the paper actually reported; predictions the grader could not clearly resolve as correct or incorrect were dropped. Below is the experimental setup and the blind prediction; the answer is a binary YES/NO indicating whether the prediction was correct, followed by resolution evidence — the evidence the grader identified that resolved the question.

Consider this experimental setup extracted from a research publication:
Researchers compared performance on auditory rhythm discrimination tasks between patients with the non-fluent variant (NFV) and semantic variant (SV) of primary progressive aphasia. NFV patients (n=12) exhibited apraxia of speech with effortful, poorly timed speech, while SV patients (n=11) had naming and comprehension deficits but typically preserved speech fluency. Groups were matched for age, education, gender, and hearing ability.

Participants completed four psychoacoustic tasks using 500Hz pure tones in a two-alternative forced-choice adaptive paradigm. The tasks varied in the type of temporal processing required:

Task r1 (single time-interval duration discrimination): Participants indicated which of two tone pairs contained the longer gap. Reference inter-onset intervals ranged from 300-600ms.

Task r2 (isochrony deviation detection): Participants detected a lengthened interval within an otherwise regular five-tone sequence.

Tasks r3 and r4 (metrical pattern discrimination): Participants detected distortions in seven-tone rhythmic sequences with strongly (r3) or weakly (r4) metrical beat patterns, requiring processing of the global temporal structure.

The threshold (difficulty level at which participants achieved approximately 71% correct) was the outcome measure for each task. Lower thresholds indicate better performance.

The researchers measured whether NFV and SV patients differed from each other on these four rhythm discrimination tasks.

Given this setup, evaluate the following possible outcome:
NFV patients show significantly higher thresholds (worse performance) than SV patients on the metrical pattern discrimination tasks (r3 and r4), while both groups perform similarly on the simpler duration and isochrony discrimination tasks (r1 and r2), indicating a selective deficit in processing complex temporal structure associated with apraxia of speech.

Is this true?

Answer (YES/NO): NO